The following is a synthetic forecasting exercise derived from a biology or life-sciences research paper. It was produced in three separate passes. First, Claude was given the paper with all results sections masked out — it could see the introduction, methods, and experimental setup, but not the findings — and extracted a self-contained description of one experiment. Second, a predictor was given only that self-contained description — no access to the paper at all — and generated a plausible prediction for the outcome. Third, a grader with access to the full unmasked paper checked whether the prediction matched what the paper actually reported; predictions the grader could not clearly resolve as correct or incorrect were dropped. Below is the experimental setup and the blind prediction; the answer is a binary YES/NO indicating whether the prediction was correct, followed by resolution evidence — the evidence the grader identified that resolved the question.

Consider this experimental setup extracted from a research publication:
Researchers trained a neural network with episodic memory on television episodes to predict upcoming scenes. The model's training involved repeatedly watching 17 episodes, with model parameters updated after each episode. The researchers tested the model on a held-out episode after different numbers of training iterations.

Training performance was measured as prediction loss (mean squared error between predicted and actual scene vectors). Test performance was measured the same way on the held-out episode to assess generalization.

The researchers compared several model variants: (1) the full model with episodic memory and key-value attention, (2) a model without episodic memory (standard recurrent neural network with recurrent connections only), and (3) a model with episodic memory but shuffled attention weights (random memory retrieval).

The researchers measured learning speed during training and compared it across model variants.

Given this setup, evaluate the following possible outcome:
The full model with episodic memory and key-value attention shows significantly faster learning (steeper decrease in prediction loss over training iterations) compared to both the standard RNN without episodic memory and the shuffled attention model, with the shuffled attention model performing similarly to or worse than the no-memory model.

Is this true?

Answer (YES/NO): NO